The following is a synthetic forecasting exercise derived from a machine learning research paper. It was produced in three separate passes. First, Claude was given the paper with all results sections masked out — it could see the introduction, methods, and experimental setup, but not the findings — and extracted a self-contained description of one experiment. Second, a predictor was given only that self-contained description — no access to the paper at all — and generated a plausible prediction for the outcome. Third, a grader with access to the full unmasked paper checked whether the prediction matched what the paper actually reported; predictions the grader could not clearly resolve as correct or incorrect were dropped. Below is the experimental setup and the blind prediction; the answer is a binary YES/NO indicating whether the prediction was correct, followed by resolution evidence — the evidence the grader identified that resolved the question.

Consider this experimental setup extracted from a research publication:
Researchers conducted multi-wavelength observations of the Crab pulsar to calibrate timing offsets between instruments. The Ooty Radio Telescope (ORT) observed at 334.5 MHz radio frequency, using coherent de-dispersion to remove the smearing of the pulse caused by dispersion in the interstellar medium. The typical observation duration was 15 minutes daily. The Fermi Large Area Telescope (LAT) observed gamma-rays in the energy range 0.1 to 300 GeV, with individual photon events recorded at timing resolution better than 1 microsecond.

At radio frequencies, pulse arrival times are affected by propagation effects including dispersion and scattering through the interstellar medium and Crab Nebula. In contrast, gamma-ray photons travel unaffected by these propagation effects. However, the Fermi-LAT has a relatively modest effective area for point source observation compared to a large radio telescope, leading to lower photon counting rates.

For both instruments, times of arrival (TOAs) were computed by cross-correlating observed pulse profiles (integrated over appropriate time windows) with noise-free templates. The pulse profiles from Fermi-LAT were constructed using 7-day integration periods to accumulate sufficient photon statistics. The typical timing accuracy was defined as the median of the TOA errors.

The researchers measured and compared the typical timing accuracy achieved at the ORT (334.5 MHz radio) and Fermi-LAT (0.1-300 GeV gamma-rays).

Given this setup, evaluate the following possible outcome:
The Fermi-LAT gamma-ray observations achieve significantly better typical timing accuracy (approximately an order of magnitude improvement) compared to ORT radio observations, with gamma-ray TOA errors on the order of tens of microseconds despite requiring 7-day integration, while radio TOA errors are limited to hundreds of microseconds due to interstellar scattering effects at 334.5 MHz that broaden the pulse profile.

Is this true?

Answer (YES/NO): NO